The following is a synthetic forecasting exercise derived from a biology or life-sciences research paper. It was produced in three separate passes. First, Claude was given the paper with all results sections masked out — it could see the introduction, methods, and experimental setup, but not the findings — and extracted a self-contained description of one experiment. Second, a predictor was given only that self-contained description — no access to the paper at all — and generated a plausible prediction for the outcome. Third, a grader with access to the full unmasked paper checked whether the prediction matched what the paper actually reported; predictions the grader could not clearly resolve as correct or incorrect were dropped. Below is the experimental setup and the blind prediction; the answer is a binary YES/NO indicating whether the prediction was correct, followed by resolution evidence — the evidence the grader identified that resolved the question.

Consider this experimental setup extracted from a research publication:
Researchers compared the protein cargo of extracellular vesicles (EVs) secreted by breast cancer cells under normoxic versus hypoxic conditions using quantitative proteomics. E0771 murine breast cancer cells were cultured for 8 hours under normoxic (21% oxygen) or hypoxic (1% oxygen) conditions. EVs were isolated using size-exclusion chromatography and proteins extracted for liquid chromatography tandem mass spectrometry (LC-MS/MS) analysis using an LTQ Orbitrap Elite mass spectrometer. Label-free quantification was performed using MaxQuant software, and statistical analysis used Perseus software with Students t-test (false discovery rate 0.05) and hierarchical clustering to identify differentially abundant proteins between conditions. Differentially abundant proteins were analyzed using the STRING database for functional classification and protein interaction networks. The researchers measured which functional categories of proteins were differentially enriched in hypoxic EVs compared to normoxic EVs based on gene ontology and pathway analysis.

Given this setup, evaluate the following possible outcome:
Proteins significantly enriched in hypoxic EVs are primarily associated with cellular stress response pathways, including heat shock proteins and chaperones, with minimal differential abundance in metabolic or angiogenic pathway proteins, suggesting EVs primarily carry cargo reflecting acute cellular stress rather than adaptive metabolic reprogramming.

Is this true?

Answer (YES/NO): NO